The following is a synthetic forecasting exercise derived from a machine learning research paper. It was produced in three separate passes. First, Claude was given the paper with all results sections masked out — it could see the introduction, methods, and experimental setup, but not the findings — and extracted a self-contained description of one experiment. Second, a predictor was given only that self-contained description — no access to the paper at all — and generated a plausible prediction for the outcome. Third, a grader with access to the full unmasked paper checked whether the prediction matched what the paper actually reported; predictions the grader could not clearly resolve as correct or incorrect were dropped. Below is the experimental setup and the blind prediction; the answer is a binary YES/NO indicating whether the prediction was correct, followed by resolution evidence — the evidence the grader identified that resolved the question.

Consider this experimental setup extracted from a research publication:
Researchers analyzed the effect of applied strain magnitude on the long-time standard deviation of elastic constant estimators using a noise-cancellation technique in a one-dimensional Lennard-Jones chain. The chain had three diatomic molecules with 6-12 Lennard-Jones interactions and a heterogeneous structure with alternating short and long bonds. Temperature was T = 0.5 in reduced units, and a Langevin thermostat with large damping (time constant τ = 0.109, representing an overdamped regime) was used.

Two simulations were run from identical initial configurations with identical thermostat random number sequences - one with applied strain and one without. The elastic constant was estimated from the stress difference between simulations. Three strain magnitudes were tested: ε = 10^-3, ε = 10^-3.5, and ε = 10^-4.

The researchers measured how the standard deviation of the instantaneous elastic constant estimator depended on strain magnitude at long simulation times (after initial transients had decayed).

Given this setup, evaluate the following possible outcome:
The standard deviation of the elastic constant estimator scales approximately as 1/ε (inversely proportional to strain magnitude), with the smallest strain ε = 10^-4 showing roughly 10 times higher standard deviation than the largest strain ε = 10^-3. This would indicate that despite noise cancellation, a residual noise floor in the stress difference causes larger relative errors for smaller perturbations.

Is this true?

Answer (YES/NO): NO